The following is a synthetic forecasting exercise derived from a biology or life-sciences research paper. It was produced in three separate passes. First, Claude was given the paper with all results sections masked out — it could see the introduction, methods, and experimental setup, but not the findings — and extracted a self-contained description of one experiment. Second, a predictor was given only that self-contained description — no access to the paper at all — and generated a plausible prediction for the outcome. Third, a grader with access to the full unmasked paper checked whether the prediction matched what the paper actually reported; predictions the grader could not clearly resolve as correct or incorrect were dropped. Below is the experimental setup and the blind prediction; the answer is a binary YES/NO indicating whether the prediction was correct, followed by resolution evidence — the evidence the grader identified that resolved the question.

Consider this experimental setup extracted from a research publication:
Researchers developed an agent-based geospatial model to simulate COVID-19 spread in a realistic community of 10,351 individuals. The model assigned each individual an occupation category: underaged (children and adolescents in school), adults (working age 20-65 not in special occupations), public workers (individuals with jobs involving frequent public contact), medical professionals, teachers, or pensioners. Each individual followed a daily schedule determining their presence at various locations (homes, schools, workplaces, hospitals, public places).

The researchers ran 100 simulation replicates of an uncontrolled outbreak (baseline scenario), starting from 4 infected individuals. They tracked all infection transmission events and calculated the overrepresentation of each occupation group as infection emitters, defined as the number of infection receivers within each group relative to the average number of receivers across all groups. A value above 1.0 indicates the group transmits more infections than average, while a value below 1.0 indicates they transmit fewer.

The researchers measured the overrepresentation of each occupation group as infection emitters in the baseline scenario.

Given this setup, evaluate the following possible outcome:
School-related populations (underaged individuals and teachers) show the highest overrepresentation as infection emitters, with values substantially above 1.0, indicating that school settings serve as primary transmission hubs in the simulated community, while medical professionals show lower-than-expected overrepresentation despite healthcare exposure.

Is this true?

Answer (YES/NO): NO